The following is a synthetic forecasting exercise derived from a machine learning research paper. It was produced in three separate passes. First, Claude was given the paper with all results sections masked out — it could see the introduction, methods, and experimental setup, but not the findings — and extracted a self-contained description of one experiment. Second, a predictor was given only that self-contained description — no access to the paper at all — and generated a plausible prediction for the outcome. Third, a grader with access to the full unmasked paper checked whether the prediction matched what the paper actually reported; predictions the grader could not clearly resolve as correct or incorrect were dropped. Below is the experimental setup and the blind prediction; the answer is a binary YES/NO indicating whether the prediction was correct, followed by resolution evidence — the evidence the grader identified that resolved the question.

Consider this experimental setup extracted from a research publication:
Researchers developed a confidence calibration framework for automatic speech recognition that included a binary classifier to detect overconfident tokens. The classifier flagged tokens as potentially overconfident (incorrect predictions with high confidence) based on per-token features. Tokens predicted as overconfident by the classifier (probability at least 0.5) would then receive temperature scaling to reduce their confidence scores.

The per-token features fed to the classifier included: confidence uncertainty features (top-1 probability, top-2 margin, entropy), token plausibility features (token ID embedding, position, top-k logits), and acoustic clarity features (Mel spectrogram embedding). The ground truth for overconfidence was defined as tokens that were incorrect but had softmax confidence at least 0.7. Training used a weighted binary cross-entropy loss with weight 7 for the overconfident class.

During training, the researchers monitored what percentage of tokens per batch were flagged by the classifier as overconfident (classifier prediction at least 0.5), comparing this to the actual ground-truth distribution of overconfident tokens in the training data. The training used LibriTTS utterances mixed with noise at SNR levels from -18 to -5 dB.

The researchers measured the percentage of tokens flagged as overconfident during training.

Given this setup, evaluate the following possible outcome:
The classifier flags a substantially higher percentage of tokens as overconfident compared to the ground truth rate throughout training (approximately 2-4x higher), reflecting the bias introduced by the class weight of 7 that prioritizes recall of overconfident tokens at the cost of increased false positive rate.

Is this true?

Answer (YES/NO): NO